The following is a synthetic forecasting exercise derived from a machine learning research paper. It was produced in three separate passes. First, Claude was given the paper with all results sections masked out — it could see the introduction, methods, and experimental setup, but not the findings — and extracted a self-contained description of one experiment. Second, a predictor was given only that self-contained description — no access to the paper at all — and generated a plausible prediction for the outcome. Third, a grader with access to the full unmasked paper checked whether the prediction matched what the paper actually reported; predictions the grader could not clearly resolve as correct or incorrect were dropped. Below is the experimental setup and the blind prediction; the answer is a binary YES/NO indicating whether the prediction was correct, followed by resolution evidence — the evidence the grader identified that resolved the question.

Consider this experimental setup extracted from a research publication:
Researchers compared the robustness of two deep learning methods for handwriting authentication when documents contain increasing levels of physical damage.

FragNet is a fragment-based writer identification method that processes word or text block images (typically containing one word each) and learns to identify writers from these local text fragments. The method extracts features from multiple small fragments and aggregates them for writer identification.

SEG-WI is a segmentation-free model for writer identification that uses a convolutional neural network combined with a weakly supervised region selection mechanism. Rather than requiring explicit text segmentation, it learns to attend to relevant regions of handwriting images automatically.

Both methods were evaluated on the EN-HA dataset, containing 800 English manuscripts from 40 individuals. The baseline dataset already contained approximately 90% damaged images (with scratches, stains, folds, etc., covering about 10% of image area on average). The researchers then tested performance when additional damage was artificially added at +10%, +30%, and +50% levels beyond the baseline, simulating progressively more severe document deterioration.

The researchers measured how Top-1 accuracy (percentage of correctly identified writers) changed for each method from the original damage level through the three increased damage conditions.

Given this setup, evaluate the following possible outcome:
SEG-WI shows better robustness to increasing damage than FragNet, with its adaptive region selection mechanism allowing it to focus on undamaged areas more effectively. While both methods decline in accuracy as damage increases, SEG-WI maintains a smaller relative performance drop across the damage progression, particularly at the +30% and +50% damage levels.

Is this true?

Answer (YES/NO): NO